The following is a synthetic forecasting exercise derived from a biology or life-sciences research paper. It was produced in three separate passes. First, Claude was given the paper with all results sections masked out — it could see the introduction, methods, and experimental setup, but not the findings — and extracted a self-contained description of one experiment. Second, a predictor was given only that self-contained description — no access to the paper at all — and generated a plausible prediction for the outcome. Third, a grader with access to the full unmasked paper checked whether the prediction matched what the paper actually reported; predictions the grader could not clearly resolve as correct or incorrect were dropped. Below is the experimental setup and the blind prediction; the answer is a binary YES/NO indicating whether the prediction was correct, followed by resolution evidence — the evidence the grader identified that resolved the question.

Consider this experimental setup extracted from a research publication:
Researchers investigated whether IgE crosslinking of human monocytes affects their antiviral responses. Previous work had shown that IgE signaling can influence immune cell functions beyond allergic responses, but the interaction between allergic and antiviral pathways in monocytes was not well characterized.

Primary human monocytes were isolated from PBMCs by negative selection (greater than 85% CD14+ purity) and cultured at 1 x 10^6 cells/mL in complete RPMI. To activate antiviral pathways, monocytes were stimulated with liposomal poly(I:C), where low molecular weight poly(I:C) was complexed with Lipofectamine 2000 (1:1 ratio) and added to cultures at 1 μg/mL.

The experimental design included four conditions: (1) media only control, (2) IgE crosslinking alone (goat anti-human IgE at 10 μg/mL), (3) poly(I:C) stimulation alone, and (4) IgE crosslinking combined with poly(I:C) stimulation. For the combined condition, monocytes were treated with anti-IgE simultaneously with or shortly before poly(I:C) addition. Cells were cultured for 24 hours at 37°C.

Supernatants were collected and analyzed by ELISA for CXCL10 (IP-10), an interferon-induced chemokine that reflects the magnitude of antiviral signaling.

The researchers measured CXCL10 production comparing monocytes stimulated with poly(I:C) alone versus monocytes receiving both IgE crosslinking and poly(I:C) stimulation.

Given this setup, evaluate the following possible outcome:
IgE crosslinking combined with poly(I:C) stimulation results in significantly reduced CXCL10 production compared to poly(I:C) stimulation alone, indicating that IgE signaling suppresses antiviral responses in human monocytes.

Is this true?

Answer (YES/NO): YES